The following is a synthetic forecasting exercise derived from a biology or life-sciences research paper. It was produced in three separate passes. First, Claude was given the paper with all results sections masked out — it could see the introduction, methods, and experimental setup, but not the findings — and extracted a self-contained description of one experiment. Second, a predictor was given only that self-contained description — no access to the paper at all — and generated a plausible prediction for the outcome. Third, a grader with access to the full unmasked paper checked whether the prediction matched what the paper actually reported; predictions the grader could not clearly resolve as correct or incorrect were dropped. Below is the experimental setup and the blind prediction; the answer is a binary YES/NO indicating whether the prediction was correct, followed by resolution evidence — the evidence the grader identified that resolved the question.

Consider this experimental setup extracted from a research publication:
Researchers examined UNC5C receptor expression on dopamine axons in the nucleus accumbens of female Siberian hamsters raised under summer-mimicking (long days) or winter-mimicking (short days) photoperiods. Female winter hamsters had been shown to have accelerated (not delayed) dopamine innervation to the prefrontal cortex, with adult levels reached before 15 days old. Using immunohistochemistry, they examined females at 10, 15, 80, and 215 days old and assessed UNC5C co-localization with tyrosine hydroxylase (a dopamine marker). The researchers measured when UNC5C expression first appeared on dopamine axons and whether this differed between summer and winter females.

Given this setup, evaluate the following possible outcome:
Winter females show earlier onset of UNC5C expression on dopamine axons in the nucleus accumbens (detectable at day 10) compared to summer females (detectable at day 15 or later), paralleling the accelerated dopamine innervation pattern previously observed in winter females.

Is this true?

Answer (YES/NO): YES